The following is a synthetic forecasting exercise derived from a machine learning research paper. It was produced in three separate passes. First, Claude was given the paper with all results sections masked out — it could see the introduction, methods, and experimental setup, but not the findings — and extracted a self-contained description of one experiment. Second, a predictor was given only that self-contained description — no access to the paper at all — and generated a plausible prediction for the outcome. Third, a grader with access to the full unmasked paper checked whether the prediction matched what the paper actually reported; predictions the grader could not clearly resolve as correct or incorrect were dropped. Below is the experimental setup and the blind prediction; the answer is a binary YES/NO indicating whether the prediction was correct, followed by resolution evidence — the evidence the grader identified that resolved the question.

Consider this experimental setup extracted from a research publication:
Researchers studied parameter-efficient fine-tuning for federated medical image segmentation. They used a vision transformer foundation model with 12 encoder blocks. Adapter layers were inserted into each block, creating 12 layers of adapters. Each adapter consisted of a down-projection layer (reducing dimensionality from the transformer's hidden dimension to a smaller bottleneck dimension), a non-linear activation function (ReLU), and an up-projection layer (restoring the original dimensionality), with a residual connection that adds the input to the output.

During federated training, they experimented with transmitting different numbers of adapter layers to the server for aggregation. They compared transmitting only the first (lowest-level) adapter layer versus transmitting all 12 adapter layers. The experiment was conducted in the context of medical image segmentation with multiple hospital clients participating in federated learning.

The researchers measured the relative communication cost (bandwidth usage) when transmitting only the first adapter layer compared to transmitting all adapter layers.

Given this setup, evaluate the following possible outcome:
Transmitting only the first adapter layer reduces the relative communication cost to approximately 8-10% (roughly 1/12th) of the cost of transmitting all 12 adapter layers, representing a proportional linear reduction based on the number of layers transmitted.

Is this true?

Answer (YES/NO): NO